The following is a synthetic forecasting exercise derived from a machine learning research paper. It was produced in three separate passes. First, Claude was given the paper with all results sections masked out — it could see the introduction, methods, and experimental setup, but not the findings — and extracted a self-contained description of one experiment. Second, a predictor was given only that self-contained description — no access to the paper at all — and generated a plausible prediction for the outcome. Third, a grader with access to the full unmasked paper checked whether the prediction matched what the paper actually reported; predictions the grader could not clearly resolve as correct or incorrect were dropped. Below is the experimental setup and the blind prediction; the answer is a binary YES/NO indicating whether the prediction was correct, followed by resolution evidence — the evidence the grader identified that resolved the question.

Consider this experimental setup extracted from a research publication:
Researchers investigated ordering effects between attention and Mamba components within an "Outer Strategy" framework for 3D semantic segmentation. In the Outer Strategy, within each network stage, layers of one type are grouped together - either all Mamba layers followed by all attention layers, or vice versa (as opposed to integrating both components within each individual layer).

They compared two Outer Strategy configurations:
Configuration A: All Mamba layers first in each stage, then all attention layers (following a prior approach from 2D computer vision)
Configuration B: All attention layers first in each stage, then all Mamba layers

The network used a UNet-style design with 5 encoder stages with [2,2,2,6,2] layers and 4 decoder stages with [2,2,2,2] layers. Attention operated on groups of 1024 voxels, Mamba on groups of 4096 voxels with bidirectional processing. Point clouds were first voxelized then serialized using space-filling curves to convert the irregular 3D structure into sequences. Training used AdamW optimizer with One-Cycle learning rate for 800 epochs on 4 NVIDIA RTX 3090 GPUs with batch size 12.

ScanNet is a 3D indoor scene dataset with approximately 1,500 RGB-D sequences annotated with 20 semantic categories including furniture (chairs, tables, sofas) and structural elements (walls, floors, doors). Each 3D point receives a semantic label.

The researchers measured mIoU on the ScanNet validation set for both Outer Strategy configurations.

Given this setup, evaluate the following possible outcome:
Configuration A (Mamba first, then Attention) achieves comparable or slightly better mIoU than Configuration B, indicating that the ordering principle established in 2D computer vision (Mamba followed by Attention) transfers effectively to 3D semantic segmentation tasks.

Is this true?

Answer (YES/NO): NO